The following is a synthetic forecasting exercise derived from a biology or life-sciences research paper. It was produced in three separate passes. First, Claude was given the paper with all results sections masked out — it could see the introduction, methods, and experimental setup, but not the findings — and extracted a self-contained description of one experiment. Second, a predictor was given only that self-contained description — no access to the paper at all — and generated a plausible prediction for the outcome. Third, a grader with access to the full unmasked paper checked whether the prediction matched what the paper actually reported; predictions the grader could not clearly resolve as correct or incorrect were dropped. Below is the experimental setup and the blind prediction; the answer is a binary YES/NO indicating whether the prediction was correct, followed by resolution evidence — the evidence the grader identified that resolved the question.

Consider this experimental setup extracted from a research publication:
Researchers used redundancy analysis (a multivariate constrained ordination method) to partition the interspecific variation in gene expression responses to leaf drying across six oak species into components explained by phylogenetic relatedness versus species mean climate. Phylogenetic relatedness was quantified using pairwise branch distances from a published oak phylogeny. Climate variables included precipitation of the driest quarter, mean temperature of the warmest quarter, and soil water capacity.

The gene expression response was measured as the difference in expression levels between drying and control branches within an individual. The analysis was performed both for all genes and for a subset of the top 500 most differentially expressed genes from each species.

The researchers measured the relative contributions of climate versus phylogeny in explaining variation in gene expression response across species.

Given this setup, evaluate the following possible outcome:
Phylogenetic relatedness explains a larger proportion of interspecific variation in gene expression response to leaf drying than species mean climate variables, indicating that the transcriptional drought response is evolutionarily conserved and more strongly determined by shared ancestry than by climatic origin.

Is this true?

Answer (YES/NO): NO